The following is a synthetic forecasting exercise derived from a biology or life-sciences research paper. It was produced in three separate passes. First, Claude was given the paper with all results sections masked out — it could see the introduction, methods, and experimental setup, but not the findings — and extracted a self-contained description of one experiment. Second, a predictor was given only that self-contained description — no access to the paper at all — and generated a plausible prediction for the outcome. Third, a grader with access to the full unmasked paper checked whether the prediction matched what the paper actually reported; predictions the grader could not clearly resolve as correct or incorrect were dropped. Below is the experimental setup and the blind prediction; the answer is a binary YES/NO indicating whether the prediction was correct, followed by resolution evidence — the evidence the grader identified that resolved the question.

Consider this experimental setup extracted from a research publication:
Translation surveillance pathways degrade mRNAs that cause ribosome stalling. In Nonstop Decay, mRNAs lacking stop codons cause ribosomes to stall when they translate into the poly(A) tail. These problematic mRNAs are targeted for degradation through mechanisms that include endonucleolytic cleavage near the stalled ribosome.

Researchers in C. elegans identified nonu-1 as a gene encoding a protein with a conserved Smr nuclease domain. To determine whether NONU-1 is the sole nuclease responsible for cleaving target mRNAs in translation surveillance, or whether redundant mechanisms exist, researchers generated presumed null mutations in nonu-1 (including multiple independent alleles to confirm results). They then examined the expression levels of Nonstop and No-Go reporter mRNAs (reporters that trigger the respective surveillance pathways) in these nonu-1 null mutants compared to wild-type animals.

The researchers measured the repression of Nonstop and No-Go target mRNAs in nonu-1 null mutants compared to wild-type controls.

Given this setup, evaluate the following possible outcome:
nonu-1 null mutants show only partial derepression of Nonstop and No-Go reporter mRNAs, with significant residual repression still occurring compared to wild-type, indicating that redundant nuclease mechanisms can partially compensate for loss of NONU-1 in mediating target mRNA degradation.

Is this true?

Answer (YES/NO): YES